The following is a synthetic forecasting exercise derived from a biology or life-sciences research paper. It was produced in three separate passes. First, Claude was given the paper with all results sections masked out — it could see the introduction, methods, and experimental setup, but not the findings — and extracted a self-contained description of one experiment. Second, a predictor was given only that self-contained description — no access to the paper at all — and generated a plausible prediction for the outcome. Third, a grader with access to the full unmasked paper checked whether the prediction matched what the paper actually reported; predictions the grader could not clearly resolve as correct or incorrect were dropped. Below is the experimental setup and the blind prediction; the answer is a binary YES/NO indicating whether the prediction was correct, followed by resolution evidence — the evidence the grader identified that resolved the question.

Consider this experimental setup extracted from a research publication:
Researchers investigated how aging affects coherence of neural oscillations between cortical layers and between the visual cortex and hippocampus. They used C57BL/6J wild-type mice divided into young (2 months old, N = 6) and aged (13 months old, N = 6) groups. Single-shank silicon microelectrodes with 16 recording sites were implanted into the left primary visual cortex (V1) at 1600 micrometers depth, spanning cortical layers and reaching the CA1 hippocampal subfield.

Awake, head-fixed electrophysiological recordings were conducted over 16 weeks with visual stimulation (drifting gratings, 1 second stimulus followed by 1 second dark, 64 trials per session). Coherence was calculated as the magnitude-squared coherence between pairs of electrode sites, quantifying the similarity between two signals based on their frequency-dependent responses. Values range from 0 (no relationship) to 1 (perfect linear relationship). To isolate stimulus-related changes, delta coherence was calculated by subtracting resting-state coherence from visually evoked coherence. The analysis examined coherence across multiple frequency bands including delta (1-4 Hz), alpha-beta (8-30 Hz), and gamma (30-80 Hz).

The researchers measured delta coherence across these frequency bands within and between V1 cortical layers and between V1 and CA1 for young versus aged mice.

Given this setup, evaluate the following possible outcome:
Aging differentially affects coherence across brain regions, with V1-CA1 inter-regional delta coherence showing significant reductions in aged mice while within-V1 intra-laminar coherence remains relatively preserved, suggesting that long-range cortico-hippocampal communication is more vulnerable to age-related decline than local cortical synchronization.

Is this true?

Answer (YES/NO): NO